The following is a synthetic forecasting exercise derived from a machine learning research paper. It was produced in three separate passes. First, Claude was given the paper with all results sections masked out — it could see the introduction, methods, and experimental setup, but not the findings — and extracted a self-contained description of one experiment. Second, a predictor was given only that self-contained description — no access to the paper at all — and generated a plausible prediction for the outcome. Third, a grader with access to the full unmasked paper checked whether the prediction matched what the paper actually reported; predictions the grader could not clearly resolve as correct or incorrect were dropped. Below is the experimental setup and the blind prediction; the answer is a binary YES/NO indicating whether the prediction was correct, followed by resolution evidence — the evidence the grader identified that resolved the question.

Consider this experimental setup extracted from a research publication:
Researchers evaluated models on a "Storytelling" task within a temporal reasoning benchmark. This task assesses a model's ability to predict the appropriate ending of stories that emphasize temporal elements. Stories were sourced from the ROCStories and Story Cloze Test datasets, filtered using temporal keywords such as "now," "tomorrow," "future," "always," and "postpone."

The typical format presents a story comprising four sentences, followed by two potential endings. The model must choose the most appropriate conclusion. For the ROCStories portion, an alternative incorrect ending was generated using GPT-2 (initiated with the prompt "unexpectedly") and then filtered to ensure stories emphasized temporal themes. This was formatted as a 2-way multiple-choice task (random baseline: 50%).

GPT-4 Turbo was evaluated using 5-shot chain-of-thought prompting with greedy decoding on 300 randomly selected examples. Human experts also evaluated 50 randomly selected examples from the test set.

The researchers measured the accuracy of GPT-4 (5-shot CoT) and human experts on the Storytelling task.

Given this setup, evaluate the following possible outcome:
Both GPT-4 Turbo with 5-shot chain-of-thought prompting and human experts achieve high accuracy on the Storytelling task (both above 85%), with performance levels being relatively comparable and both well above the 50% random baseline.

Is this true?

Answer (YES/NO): YES